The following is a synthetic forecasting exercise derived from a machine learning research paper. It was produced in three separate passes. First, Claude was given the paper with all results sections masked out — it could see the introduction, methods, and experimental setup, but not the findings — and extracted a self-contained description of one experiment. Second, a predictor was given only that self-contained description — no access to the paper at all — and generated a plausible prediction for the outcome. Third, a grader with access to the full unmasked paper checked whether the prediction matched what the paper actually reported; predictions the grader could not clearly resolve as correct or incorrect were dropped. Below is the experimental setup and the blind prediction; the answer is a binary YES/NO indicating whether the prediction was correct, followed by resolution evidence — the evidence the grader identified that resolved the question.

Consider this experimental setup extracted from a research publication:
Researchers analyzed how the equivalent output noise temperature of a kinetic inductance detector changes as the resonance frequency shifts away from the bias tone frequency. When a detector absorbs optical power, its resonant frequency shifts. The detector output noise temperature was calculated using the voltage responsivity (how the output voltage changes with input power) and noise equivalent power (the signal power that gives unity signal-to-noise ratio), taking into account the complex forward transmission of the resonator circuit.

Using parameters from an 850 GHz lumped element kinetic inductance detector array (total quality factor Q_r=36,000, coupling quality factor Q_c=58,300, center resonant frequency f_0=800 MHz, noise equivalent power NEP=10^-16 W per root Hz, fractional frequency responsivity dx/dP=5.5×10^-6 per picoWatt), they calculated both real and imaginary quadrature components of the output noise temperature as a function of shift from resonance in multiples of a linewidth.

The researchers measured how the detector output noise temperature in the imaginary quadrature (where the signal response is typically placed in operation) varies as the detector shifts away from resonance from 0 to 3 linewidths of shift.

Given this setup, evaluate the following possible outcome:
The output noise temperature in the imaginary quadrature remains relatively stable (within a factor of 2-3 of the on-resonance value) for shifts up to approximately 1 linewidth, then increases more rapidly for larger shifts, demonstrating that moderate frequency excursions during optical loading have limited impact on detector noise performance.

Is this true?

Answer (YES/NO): NO